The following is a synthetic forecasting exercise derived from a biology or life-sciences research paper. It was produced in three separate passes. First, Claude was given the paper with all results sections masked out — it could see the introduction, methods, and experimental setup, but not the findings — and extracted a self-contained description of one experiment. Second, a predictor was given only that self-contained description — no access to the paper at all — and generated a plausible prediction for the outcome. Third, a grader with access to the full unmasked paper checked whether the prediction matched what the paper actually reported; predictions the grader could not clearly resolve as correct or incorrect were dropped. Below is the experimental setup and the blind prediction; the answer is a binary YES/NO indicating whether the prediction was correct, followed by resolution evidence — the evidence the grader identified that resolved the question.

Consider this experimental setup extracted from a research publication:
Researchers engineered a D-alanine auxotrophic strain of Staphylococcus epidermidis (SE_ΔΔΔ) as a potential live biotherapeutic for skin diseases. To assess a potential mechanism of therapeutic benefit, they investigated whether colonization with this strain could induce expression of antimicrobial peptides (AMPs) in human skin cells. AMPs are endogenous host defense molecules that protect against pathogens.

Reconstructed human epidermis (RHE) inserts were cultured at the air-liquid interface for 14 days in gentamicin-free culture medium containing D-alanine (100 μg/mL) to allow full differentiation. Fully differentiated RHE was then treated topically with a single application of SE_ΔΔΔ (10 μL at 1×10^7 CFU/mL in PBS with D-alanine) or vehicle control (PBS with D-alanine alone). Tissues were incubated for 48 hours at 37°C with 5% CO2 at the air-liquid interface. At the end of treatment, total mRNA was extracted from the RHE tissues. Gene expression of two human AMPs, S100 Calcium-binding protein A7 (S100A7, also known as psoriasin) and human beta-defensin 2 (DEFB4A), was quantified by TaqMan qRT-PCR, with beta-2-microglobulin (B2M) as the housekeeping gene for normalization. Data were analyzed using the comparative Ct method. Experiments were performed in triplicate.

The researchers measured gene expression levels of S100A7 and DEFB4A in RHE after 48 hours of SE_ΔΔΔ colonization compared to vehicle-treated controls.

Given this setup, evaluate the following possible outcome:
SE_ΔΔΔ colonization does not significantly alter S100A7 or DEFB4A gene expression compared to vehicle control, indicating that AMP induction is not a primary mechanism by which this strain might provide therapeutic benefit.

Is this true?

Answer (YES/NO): NO